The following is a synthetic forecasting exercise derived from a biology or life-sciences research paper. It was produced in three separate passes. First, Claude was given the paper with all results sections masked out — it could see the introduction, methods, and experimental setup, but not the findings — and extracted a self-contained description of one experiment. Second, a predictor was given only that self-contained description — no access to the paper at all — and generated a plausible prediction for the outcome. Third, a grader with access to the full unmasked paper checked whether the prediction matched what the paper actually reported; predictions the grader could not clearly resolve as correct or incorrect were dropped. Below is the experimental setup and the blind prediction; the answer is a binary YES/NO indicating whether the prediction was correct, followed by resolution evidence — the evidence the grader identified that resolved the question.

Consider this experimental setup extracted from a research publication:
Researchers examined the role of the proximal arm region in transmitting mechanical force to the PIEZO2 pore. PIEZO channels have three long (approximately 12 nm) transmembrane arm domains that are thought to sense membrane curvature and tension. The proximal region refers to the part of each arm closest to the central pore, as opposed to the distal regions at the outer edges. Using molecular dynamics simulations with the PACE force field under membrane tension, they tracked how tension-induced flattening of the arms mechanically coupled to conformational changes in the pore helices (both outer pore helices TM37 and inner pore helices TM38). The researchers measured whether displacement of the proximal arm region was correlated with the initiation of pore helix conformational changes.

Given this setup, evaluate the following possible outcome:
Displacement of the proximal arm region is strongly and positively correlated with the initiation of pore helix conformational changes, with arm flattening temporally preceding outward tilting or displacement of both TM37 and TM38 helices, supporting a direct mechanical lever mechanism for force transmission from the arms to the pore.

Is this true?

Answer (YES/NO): NO